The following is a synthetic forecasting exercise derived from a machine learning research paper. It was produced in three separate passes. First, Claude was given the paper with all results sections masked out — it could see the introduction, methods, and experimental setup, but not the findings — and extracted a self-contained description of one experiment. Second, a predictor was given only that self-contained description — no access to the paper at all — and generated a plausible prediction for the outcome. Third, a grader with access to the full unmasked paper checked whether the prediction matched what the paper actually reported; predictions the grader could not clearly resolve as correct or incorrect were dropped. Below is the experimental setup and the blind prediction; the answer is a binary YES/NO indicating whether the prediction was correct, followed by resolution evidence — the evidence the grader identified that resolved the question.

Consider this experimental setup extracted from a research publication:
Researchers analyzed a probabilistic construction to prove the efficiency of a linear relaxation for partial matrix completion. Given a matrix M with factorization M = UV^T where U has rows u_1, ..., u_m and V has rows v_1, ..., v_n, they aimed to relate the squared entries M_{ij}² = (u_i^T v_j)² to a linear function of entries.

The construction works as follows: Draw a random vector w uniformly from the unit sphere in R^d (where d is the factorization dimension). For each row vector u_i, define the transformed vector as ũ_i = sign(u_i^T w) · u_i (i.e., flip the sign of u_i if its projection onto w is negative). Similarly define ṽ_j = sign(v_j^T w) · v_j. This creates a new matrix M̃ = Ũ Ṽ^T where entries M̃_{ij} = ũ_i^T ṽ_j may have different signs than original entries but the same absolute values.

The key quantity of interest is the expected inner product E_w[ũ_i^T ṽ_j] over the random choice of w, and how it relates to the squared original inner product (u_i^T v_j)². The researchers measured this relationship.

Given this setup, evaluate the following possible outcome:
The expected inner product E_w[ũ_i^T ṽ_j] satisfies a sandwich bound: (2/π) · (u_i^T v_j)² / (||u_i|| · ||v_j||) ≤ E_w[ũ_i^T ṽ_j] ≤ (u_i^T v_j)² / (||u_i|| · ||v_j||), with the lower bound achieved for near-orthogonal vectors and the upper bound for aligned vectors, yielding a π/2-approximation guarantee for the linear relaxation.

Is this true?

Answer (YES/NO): NO